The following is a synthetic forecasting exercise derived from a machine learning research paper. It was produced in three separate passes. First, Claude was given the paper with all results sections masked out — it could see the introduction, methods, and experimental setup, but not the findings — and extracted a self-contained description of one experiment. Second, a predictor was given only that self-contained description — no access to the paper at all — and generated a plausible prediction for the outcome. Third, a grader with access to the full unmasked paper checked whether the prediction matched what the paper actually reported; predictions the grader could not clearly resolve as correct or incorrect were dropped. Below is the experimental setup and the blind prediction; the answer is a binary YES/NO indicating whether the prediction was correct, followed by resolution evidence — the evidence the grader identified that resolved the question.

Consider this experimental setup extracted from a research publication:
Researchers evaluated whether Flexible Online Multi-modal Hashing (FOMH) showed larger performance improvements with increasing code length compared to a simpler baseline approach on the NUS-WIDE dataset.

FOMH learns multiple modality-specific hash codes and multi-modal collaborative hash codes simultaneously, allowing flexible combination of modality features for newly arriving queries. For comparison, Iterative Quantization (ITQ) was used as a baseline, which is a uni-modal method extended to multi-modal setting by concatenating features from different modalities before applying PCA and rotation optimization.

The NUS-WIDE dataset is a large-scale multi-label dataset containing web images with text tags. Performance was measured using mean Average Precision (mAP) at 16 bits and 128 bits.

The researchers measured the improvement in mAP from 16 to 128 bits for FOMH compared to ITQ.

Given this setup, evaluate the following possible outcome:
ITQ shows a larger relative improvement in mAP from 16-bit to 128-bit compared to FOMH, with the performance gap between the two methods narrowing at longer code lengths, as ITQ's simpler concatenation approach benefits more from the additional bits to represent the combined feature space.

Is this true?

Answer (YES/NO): NO